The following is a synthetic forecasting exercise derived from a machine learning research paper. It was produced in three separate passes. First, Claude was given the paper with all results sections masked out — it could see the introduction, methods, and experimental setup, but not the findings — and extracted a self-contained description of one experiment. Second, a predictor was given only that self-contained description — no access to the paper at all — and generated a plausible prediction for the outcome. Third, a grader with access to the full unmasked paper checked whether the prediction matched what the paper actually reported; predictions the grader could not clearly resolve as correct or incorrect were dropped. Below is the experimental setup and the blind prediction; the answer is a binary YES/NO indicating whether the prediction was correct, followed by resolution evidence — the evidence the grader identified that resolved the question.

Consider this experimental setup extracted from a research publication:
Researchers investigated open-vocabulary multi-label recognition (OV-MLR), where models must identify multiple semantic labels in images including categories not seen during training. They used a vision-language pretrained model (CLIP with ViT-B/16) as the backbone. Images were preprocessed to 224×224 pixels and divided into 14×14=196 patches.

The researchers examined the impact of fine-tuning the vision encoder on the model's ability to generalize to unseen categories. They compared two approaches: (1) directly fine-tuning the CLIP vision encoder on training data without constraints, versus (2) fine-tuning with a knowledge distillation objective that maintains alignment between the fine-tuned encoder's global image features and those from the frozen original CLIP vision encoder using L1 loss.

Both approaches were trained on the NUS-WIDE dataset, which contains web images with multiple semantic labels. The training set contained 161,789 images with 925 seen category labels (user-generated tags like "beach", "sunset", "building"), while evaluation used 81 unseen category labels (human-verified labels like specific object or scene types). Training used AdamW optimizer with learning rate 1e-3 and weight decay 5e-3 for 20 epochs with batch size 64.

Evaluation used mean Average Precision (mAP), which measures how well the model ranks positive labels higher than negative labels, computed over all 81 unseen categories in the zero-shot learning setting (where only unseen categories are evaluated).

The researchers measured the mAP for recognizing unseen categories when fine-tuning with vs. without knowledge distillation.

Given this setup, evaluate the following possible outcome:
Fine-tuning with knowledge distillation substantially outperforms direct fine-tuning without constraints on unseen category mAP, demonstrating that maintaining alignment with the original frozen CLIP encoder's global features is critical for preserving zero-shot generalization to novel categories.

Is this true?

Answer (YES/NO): YES